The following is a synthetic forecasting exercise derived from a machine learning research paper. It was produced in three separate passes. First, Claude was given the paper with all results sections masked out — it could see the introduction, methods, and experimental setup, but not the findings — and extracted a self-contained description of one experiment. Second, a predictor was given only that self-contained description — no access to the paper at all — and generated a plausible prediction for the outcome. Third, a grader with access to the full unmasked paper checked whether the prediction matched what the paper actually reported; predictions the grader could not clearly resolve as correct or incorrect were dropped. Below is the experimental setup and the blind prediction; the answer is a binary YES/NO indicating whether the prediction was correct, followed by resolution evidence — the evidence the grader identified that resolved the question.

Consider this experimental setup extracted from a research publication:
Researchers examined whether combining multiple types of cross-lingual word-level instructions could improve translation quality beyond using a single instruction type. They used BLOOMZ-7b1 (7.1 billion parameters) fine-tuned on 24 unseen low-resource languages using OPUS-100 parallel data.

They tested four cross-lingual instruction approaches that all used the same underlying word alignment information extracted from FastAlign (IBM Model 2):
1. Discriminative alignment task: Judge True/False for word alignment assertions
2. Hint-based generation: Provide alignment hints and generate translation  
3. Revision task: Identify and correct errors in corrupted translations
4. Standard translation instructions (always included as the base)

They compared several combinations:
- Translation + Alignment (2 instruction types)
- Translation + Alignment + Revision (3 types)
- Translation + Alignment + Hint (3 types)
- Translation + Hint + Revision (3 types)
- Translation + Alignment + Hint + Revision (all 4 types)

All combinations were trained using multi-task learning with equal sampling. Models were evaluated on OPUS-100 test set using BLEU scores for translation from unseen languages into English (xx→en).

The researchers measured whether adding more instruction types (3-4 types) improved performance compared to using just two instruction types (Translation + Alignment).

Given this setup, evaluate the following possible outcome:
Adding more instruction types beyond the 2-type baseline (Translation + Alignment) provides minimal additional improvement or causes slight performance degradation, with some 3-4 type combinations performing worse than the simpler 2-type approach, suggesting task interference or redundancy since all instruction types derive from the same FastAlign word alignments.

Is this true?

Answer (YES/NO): NO